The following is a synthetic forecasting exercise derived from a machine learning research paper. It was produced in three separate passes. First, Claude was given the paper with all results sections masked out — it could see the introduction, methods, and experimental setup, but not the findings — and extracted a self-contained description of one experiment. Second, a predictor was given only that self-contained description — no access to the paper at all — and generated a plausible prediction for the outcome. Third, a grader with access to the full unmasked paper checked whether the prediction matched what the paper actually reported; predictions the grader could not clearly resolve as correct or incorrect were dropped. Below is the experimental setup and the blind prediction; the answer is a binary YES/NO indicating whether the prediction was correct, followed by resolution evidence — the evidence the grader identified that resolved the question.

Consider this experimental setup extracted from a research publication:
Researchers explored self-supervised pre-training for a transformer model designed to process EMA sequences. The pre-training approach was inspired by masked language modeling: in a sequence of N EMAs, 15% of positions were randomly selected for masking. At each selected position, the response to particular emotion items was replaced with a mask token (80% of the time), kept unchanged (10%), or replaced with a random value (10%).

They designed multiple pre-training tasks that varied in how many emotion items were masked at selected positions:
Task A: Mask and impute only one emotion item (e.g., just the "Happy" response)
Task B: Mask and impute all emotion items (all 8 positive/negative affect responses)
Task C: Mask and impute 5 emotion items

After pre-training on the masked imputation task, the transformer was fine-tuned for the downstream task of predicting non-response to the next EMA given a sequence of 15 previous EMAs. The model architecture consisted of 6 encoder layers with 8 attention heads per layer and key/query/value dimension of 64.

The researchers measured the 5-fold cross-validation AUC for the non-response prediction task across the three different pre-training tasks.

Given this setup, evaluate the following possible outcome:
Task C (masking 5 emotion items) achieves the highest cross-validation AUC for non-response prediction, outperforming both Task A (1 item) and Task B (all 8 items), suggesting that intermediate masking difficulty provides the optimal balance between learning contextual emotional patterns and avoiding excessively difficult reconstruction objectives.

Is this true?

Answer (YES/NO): NO